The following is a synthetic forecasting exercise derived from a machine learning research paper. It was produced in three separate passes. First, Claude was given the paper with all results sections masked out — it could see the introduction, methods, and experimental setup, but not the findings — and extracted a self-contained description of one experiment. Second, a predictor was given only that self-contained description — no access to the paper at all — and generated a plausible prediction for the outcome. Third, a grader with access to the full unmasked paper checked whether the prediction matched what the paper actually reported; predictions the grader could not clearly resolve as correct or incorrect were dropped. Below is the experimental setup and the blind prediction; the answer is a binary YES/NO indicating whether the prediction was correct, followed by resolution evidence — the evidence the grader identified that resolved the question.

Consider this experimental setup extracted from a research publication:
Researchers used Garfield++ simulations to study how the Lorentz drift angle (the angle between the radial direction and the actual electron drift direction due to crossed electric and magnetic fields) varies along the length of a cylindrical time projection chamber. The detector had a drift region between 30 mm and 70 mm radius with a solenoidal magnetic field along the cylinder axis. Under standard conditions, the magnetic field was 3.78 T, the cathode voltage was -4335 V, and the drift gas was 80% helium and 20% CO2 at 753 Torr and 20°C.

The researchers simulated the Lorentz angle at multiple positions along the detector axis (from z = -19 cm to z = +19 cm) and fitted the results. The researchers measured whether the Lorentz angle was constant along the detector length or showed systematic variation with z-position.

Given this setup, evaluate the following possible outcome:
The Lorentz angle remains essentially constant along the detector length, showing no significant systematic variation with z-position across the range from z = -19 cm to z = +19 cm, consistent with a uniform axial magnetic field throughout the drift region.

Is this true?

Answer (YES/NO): NO